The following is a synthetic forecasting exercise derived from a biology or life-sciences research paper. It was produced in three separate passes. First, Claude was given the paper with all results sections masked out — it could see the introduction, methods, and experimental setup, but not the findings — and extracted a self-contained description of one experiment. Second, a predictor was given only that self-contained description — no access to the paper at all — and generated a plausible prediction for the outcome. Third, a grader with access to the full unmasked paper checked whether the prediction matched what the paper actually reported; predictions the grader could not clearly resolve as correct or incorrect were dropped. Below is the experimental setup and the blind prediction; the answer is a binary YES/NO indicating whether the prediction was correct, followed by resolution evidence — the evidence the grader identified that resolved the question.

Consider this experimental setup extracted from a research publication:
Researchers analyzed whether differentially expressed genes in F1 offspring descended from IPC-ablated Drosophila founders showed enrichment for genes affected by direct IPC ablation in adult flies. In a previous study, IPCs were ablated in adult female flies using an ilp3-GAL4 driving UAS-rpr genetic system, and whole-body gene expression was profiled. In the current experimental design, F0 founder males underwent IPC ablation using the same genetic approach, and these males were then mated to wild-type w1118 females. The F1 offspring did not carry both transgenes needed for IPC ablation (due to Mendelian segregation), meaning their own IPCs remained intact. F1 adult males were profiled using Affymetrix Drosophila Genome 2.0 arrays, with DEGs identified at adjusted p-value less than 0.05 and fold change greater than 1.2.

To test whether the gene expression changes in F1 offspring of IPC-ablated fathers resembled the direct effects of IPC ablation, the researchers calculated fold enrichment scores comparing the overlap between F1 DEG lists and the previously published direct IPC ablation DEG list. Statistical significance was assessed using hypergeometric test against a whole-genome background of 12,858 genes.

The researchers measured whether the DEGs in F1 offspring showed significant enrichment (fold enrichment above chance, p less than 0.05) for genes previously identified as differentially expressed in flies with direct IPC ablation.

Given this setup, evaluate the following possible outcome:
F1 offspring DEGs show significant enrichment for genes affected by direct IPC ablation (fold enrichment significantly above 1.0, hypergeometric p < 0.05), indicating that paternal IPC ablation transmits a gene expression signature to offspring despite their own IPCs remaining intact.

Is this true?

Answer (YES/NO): YES